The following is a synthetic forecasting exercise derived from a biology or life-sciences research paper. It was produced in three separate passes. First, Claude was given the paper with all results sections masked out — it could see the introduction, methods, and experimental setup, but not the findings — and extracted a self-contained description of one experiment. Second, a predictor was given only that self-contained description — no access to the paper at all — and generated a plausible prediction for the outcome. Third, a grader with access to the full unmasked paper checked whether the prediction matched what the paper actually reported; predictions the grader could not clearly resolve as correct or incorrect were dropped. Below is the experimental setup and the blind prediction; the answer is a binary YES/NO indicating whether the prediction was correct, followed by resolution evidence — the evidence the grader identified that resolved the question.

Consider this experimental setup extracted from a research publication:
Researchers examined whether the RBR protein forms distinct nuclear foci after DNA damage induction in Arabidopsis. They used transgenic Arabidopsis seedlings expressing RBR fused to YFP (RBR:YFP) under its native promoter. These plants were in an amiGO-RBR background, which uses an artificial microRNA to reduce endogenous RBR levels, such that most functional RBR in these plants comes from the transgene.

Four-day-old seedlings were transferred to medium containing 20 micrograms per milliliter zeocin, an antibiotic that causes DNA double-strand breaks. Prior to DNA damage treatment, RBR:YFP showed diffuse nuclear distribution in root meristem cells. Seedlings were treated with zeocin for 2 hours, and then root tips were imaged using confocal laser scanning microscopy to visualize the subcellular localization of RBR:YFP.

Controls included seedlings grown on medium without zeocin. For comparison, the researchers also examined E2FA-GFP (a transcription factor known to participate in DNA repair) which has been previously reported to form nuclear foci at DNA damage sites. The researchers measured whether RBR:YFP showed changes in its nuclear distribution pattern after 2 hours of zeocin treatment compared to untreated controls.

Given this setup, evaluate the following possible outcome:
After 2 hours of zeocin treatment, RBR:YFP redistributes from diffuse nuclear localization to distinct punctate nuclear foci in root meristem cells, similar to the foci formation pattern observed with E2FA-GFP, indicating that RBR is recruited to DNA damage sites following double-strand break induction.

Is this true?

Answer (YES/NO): YES